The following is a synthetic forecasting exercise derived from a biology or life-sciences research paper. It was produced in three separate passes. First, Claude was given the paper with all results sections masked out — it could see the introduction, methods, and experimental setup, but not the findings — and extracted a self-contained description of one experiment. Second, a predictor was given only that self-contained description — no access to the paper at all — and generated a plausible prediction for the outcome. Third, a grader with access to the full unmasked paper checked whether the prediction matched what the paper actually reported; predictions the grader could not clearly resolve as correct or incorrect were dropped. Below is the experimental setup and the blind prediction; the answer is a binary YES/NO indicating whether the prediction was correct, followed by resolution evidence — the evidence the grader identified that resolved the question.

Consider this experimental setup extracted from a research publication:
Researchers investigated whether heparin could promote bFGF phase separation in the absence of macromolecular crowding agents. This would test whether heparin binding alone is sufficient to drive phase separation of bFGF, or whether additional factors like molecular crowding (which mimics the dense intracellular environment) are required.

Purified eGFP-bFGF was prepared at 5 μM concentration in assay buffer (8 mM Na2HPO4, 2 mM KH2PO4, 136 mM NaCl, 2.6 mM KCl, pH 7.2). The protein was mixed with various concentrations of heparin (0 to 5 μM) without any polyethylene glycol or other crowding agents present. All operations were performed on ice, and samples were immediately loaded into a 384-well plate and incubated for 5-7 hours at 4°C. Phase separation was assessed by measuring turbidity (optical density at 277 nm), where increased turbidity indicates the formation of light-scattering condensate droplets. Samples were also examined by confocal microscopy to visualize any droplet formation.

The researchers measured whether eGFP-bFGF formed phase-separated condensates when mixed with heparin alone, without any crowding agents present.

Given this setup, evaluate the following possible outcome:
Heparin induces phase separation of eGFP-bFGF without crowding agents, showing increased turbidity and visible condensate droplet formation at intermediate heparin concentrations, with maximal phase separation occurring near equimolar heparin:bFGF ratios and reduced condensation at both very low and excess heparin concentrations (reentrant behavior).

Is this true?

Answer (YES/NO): NO